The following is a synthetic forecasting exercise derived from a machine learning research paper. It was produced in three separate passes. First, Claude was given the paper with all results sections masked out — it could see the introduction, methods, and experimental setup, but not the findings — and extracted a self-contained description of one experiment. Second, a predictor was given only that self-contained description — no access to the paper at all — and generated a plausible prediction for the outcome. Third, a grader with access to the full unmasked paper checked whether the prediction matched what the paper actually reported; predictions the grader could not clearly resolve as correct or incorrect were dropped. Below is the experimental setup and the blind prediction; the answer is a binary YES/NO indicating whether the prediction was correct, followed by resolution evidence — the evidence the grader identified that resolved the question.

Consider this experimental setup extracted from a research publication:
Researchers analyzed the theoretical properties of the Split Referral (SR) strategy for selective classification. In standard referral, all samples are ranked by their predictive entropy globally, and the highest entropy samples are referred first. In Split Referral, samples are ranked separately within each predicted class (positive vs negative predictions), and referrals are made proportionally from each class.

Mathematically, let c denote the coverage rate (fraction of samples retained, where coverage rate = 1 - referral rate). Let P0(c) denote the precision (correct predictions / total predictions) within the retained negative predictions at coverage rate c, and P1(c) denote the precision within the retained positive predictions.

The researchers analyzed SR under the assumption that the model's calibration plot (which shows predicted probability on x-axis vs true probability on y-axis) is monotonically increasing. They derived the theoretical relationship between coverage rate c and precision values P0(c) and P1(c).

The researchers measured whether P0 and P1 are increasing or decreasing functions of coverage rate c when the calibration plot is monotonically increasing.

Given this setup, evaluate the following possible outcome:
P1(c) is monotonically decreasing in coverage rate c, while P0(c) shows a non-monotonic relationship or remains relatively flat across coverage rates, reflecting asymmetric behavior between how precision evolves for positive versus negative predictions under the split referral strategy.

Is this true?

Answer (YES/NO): NO